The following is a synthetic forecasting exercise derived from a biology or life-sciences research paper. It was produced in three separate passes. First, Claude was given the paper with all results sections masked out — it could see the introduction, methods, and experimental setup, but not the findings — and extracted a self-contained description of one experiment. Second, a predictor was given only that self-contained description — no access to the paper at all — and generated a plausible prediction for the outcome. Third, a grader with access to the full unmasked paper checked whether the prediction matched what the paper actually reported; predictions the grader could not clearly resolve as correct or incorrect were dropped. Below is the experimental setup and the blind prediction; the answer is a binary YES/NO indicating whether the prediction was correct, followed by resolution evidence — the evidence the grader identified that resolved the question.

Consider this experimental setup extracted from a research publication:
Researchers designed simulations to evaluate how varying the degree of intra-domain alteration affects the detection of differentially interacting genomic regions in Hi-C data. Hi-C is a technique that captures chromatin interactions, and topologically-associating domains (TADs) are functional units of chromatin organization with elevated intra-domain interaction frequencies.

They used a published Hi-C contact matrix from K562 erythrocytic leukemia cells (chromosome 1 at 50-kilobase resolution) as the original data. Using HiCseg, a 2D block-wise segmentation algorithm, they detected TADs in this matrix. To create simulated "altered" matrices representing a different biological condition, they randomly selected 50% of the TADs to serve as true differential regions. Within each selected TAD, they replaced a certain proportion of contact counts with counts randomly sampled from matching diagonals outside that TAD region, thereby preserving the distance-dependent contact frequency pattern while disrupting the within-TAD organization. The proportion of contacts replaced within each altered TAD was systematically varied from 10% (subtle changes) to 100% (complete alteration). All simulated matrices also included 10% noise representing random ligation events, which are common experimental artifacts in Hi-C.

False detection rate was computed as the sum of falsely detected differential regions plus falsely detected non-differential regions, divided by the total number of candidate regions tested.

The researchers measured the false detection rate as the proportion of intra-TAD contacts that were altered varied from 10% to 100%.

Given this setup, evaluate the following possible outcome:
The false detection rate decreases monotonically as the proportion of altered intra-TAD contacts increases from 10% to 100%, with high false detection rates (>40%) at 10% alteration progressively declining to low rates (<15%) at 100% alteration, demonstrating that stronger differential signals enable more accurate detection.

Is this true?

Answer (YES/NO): NO